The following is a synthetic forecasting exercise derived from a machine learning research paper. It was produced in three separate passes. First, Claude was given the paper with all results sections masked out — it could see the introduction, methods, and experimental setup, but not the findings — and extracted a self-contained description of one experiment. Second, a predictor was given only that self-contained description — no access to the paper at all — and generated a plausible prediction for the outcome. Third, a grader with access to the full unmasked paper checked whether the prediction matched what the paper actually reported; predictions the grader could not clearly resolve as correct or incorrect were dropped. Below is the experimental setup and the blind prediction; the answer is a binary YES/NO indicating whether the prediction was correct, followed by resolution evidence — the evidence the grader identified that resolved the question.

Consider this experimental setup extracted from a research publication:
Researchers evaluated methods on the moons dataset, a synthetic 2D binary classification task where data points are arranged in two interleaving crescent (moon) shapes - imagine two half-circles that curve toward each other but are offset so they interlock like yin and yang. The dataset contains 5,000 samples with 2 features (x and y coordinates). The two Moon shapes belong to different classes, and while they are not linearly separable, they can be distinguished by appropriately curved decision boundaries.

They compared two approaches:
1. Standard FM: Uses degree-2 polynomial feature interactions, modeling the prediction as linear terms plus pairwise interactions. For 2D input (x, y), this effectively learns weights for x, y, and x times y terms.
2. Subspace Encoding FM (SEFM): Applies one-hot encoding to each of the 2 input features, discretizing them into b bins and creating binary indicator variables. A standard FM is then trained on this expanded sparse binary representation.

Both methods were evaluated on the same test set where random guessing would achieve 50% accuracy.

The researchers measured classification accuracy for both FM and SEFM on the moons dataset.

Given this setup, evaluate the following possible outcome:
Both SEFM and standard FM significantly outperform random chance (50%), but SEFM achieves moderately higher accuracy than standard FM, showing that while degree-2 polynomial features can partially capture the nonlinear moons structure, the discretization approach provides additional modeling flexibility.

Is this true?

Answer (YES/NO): NO